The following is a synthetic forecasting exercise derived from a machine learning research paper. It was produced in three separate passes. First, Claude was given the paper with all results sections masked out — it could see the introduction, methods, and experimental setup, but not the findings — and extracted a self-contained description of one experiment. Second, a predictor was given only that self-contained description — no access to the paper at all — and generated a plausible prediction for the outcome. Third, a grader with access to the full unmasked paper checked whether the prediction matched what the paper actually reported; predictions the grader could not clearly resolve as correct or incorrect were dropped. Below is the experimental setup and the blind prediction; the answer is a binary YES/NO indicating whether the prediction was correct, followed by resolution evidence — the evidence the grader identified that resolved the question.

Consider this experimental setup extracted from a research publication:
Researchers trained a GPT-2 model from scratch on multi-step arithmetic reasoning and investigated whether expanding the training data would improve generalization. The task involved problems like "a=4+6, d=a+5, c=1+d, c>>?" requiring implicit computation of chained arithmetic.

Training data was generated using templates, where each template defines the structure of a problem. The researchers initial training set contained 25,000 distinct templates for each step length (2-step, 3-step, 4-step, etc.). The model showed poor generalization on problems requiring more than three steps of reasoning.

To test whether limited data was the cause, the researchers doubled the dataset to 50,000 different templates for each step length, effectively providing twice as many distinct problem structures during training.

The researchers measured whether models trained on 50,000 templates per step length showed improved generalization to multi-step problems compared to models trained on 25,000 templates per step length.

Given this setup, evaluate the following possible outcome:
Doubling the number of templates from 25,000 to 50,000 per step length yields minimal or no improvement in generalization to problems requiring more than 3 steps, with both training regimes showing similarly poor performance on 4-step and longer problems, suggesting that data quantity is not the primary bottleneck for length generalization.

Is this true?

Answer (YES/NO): YES